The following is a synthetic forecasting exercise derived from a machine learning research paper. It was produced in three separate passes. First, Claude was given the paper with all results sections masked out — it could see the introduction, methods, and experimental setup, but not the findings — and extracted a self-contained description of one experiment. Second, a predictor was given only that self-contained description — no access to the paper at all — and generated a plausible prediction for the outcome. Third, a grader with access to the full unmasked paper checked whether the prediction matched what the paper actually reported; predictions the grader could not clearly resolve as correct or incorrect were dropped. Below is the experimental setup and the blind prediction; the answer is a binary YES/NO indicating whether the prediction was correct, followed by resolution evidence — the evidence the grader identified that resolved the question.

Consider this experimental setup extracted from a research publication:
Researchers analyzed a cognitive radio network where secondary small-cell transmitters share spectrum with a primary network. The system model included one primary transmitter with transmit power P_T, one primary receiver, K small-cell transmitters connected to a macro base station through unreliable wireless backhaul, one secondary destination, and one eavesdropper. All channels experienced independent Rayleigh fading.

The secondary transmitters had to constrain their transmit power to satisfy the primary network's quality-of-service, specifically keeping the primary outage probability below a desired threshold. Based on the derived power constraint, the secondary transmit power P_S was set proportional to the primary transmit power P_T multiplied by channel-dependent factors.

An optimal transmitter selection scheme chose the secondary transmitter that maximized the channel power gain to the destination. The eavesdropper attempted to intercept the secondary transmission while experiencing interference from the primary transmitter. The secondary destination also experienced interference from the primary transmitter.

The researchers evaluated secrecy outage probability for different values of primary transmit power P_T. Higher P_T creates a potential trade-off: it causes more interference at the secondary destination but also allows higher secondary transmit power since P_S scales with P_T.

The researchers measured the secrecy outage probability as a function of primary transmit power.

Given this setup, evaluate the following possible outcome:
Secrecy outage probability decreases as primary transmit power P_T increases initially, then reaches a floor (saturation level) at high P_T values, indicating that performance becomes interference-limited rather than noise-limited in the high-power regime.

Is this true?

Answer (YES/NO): YES